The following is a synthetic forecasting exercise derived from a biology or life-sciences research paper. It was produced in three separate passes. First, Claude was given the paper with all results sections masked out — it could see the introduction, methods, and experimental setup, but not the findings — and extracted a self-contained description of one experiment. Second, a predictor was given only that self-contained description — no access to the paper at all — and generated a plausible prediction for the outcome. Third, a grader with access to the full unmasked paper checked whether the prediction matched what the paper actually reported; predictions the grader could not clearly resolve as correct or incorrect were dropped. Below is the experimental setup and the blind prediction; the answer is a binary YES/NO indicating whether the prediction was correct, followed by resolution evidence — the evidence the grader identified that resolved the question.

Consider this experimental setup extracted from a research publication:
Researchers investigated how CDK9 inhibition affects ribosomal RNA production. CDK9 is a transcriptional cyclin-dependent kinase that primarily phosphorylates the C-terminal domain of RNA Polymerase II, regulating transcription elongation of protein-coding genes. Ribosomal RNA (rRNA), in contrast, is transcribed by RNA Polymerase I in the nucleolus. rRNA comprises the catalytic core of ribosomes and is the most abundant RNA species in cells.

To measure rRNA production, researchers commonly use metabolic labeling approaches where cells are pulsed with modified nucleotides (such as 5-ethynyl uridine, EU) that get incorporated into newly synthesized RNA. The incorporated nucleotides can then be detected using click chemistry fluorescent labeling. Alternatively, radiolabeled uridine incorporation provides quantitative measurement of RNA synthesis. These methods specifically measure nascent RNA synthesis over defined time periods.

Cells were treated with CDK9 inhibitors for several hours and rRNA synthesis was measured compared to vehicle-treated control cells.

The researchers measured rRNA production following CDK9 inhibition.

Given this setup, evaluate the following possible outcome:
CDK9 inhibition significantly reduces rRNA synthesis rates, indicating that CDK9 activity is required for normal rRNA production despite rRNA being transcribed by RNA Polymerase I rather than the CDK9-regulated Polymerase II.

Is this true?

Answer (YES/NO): YES